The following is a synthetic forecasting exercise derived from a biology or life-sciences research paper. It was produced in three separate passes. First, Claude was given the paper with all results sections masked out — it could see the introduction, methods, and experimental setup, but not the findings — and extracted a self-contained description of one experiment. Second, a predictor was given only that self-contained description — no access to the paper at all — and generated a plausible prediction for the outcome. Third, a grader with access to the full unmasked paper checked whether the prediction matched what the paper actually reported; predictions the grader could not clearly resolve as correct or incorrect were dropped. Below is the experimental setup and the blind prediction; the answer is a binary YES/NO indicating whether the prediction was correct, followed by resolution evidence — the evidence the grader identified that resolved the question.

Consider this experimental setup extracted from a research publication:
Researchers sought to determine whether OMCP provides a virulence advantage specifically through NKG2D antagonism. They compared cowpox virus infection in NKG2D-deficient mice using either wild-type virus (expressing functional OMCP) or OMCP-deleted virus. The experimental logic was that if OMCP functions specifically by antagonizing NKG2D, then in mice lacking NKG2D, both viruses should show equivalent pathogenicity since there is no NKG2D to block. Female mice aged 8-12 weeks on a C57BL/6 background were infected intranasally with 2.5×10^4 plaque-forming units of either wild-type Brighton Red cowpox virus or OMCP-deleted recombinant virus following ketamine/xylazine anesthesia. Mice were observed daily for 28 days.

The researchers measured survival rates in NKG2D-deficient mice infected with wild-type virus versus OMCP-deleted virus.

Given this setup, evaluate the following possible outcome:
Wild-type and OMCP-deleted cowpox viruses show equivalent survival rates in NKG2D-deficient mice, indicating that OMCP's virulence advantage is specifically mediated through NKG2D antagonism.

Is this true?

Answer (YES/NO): YES